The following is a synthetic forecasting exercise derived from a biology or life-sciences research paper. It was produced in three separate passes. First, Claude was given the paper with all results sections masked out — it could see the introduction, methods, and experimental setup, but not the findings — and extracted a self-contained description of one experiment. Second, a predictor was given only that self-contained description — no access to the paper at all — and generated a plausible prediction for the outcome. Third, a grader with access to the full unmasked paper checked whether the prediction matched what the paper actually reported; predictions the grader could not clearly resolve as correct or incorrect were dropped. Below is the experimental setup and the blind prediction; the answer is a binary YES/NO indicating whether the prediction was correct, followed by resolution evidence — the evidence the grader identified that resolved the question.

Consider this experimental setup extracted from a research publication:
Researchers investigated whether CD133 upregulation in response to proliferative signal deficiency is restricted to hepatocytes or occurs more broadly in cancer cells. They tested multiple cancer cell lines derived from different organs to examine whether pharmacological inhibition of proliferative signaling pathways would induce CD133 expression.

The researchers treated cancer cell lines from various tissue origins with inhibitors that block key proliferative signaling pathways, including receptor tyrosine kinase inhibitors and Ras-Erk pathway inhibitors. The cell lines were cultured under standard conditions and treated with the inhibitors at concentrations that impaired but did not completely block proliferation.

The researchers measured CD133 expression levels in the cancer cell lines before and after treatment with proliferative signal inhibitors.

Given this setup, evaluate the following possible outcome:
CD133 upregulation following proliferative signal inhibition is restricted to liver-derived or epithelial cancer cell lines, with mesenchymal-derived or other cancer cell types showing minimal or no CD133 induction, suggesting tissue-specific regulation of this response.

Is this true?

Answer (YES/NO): NO